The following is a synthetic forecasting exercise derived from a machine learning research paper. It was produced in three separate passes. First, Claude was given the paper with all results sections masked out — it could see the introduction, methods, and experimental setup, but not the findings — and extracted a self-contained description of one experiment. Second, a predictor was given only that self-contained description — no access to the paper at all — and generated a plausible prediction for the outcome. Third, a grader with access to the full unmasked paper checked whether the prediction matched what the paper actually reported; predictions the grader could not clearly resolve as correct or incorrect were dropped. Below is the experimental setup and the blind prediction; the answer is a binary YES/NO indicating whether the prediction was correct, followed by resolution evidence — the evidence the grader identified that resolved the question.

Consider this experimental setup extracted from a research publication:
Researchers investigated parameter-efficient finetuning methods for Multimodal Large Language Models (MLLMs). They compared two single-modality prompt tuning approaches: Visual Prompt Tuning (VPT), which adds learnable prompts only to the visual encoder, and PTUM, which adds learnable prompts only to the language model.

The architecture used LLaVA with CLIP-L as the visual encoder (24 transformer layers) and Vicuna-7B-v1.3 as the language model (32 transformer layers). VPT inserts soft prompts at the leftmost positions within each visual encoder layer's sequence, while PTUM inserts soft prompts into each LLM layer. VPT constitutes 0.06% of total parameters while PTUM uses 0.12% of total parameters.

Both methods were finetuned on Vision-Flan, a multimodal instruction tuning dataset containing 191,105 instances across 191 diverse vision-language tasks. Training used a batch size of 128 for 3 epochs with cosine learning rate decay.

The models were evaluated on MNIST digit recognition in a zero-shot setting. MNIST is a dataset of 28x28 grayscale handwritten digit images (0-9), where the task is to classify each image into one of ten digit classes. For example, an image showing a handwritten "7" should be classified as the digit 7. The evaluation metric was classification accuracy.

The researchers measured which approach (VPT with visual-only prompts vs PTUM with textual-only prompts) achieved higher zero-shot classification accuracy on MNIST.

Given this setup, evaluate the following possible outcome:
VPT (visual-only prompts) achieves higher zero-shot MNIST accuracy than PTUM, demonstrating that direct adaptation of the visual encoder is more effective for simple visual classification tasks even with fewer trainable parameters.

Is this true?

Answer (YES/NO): YES